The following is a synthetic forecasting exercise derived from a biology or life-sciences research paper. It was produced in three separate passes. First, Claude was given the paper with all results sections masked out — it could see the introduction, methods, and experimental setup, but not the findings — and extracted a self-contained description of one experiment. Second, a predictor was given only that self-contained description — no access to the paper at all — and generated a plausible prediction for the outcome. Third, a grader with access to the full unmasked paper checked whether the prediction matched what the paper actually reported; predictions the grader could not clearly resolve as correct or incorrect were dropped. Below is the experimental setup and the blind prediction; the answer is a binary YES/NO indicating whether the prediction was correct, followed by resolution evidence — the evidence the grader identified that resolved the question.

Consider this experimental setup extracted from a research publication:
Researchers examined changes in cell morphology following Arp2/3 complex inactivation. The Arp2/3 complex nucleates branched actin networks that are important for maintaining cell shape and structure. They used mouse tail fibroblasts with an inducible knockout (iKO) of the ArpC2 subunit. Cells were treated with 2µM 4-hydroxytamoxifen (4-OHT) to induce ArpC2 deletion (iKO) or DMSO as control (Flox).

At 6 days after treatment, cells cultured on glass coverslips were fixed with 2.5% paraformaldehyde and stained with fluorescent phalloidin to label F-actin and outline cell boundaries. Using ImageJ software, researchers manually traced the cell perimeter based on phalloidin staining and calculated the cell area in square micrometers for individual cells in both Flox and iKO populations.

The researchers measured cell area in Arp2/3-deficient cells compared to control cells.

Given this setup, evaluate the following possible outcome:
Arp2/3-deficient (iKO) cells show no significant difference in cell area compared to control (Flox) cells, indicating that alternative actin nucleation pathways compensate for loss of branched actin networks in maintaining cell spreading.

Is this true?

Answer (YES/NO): NO